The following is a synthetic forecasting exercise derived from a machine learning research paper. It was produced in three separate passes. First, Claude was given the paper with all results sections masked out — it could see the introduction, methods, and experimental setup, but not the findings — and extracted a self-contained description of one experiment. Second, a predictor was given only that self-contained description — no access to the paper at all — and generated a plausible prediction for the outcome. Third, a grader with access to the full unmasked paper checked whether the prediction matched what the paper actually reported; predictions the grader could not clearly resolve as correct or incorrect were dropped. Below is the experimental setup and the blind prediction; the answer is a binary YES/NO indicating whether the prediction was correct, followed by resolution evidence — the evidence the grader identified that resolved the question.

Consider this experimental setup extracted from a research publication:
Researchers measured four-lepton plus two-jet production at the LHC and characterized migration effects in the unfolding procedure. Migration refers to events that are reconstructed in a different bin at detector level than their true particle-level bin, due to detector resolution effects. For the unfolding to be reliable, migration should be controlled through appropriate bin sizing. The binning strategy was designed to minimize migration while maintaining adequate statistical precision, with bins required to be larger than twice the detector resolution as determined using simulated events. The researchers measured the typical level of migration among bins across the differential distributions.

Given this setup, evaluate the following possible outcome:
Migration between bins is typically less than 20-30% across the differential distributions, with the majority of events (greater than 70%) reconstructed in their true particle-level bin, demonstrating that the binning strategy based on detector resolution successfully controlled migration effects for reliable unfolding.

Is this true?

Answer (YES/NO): YES